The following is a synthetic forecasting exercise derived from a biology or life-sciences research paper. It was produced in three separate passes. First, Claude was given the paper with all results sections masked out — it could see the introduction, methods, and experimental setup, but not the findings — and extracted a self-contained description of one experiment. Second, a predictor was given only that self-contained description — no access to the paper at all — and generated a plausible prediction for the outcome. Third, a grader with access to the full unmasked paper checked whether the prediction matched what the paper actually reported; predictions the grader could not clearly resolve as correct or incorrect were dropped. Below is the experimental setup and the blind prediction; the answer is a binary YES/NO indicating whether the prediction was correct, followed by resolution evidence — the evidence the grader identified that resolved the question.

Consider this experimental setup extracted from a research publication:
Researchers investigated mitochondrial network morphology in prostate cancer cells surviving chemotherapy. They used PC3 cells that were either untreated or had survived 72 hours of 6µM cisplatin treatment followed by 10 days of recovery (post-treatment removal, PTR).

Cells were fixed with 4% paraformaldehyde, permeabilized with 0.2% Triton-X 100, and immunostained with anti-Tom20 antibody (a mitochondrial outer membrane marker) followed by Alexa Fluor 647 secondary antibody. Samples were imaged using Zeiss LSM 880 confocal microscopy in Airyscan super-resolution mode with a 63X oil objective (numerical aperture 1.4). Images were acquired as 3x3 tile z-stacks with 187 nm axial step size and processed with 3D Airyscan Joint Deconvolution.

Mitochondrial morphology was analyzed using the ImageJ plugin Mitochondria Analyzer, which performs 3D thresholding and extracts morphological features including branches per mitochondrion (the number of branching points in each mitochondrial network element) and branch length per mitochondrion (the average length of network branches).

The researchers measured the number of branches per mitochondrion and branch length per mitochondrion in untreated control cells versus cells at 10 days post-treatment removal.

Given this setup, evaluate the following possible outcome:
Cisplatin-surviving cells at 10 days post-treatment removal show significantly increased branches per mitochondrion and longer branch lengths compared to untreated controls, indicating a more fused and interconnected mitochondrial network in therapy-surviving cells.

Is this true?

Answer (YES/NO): NO